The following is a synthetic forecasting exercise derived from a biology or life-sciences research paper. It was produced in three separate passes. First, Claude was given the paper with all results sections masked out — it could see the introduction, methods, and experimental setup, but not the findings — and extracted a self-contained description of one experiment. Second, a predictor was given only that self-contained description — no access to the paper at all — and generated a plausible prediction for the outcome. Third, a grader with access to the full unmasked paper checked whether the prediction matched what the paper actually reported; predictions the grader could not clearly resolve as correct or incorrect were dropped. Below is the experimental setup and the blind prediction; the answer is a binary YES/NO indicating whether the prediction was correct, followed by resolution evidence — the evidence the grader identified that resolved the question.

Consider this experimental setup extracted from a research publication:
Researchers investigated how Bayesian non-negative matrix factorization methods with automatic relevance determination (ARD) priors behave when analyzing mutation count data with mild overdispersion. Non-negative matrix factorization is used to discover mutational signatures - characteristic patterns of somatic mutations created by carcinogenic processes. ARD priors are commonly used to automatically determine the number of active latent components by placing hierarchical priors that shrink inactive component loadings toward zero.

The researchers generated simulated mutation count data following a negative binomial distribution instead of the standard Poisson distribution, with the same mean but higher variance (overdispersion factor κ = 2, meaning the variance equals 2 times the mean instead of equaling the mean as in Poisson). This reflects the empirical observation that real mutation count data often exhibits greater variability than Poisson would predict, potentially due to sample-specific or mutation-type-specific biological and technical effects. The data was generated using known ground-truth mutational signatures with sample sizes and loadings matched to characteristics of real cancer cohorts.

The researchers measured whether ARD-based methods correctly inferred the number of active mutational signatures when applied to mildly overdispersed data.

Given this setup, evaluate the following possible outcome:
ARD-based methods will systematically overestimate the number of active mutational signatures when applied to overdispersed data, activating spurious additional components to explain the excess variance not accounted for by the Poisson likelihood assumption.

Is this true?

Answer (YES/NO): YES